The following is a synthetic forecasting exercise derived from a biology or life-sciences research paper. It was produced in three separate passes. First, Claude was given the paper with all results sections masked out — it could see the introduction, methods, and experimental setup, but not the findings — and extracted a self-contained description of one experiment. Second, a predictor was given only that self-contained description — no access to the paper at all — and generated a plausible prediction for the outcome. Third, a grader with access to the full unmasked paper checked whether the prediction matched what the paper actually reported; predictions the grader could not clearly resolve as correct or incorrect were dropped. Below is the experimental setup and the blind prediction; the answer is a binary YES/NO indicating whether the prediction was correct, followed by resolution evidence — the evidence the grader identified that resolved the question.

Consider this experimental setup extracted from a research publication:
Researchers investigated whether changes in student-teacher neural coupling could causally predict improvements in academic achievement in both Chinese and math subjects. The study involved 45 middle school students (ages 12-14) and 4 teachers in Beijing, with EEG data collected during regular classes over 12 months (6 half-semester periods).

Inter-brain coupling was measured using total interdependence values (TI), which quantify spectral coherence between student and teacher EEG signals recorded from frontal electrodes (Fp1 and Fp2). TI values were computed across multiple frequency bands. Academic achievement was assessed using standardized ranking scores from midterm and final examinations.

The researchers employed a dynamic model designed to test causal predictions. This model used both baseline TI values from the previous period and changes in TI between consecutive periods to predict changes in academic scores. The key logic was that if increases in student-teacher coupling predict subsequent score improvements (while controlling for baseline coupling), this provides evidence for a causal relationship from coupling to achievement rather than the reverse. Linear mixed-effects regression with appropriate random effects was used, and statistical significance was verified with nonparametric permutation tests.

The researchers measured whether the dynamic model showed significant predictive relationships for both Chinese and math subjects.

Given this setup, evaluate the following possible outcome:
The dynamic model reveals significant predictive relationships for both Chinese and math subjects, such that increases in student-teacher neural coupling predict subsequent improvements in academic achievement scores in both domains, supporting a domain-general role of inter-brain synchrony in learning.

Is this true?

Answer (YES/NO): YES